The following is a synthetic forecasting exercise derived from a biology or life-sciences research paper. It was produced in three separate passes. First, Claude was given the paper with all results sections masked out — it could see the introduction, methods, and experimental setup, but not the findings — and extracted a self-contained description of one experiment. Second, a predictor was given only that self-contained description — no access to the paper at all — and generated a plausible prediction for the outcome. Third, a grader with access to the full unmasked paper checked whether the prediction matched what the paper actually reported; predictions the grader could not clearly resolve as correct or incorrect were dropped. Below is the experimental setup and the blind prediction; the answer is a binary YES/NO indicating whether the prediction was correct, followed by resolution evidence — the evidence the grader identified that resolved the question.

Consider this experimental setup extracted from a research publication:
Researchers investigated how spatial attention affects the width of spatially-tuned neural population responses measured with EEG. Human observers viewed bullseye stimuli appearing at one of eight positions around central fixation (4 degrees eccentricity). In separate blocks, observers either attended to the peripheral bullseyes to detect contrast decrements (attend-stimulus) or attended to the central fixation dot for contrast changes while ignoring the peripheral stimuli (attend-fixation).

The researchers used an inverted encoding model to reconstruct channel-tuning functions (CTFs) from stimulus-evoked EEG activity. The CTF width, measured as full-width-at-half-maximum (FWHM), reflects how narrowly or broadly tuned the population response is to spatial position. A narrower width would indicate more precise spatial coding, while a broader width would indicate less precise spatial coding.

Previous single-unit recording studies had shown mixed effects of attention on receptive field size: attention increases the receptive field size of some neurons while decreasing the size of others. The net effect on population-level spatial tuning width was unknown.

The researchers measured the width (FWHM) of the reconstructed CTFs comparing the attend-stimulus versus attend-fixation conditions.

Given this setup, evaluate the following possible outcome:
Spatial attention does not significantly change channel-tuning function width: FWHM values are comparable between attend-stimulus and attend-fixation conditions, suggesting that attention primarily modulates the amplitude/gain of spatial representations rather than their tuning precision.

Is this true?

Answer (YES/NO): YES